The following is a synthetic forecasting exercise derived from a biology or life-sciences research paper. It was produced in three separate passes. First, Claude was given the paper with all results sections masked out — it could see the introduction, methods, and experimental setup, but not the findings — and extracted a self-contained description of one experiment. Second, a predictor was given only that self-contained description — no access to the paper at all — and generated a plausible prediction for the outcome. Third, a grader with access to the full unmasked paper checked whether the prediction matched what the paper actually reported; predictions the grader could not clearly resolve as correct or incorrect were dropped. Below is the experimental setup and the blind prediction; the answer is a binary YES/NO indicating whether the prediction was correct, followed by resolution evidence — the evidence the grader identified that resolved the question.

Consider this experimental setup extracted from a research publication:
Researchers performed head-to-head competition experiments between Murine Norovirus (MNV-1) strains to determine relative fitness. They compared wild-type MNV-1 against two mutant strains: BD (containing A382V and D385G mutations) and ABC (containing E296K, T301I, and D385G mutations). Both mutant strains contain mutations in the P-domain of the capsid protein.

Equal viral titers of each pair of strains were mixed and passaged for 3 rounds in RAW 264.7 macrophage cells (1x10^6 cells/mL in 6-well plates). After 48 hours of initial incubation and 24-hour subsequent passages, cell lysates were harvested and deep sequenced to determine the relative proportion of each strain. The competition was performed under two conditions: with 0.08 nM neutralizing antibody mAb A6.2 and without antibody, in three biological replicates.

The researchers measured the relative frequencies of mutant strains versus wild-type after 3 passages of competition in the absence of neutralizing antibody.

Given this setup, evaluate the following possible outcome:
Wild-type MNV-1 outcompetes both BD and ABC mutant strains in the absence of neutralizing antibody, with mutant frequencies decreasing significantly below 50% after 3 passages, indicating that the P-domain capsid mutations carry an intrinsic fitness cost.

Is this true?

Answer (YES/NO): YES